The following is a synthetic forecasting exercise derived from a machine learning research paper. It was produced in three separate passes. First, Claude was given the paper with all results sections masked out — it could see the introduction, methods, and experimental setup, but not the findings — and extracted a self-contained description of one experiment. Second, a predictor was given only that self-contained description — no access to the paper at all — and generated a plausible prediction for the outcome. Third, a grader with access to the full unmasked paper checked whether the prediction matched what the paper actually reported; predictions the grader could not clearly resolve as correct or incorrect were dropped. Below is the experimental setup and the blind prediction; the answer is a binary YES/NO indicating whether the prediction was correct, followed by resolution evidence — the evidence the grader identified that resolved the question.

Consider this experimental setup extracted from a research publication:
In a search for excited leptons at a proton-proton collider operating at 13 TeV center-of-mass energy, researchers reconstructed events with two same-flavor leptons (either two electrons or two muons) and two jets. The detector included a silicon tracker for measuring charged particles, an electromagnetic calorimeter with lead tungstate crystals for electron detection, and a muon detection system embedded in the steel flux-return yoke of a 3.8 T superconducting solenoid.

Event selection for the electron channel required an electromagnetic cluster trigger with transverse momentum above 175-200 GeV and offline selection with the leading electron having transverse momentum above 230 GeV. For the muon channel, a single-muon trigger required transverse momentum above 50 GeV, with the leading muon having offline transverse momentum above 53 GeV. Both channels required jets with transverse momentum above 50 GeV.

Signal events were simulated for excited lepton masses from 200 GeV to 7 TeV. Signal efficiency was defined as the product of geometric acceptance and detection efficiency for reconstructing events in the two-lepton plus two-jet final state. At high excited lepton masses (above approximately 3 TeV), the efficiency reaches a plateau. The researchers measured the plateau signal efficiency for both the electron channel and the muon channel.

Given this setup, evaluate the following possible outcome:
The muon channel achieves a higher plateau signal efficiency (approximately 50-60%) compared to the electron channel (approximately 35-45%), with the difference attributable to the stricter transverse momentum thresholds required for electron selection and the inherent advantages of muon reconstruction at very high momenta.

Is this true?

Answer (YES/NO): NO